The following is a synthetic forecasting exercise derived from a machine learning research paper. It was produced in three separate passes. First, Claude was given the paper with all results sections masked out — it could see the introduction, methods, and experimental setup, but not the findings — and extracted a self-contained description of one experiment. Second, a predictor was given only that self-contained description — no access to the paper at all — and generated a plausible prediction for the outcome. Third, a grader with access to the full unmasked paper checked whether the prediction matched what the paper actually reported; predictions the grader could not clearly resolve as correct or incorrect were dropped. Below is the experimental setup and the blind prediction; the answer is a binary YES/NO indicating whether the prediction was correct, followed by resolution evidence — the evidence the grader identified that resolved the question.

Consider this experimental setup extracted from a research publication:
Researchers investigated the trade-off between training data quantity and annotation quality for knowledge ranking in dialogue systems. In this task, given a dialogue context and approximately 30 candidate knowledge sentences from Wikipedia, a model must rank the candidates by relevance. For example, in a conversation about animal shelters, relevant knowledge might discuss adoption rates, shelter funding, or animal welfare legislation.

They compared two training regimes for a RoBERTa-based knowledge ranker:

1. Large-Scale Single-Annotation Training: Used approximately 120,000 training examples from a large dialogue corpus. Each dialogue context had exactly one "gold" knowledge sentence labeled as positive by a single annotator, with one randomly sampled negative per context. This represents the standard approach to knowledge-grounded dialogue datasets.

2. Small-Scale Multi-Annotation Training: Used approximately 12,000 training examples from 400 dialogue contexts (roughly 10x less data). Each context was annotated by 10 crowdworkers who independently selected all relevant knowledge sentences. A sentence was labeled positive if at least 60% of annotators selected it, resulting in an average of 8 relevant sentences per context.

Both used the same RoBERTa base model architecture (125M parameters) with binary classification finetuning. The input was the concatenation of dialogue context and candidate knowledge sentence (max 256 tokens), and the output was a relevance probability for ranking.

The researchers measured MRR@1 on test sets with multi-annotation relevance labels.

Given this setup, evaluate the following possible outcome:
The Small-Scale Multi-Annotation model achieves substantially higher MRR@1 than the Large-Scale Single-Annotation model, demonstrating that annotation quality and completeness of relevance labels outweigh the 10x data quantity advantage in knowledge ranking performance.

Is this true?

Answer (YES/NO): YES